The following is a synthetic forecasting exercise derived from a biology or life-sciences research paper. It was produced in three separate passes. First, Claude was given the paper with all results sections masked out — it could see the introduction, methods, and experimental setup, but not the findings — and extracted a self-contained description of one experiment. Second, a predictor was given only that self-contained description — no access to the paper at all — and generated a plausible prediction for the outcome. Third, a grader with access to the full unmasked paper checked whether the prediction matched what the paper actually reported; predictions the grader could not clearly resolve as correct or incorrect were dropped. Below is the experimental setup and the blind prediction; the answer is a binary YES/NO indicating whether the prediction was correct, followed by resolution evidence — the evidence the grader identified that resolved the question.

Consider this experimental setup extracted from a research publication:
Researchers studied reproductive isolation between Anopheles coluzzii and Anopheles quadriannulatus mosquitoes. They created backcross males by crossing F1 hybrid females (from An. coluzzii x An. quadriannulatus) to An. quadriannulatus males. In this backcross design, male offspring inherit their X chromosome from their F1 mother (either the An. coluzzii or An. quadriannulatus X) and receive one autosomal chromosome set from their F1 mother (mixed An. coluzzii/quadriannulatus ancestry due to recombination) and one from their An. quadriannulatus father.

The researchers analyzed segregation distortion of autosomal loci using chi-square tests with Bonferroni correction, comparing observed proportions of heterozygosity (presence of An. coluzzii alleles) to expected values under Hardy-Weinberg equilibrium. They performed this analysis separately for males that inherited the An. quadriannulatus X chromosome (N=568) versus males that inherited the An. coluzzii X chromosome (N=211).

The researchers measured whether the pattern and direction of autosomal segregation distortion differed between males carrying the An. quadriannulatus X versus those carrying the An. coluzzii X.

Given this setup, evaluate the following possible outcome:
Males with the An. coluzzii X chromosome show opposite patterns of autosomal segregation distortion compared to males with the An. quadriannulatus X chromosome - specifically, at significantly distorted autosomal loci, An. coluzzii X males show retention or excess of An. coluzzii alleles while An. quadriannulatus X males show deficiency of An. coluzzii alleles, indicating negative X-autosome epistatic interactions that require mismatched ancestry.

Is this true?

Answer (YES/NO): NO